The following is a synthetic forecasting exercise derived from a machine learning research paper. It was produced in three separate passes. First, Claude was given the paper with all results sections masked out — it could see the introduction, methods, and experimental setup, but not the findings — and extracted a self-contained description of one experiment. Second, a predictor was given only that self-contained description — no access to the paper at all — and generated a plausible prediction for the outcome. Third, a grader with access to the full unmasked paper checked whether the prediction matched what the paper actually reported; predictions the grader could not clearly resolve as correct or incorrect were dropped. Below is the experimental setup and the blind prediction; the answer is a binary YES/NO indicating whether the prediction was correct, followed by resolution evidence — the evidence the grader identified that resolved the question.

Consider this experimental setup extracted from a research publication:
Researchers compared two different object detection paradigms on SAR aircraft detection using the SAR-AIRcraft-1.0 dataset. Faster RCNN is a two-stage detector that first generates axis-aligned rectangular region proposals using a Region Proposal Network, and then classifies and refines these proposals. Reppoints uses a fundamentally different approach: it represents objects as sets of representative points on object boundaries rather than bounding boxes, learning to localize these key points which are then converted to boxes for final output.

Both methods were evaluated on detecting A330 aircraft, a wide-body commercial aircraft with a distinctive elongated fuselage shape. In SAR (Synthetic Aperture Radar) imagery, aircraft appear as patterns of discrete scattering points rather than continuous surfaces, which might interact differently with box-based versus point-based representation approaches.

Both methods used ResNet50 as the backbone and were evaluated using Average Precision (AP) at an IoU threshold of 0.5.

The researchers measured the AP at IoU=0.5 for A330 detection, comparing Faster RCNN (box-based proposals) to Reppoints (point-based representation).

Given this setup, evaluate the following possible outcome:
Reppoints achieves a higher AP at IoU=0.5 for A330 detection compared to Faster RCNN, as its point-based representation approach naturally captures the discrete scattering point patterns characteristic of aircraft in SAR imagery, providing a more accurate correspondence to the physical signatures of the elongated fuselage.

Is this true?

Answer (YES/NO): YES